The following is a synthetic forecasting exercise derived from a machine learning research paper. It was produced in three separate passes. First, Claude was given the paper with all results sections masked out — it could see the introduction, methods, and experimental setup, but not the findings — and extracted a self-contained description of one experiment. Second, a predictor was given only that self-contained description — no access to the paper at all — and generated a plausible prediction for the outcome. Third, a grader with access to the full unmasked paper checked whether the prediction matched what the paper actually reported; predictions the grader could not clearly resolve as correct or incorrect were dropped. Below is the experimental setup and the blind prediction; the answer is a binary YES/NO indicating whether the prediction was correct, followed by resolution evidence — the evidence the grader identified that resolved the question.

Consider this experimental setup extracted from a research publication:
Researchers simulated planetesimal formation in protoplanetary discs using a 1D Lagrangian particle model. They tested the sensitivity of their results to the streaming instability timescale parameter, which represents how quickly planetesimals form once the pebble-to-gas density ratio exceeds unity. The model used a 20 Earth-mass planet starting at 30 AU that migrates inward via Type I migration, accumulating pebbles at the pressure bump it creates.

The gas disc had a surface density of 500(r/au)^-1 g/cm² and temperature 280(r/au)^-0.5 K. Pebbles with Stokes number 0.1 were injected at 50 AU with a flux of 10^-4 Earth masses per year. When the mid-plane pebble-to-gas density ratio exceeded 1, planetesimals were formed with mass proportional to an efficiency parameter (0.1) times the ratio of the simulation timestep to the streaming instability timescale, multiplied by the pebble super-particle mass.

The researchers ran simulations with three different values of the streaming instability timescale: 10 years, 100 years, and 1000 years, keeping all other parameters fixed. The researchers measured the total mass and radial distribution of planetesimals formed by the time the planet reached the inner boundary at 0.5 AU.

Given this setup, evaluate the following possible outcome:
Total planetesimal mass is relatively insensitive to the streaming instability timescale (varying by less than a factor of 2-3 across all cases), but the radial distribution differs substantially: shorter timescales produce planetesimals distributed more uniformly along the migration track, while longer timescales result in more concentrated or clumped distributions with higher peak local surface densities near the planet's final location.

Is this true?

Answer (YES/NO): NO